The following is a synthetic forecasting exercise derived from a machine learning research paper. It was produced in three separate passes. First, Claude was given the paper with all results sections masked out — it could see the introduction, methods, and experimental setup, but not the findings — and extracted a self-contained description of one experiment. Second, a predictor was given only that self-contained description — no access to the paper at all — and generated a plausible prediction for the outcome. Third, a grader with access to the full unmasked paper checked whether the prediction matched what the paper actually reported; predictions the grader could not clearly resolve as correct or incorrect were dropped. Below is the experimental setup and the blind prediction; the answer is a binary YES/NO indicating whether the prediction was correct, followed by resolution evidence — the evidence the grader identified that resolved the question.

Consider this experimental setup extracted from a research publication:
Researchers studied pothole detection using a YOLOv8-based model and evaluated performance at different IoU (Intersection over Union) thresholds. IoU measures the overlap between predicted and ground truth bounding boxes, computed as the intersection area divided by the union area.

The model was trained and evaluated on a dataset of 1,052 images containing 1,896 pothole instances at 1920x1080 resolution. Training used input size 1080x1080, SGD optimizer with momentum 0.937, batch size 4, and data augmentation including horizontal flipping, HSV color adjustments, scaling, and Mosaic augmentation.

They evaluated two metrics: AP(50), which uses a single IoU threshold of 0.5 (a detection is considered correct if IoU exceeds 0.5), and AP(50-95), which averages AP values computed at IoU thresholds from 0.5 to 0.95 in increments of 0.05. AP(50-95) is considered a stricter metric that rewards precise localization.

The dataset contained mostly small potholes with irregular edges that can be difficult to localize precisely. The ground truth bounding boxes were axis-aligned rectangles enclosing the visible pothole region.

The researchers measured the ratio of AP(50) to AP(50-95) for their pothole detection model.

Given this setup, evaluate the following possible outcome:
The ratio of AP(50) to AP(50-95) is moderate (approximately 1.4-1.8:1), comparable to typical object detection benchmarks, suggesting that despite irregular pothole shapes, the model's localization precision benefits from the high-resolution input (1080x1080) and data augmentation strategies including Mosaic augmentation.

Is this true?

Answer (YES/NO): NO